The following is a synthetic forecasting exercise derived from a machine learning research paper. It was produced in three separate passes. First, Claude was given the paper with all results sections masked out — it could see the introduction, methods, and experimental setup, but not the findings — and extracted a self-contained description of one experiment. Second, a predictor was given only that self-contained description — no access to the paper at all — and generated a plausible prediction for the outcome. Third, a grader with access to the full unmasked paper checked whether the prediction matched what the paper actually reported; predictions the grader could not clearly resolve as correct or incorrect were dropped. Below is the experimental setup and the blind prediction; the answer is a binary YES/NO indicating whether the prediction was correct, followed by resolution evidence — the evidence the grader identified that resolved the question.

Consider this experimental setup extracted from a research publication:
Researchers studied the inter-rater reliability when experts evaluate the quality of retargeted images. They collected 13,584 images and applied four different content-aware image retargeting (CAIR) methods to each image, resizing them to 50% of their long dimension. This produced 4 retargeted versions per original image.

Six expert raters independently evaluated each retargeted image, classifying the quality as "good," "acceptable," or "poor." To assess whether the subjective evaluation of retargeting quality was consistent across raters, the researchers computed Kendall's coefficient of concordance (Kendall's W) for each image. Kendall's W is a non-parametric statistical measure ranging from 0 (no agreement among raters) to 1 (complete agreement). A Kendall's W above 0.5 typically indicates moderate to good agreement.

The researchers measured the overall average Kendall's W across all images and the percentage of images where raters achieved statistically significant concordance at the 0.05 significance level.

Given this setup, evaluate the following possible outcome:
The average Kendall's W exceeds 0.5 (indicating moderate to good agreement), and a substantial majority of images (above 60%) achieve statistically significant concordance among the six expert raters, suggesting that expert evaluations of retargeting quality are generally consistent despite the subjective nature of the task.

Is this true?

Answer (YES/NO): YES